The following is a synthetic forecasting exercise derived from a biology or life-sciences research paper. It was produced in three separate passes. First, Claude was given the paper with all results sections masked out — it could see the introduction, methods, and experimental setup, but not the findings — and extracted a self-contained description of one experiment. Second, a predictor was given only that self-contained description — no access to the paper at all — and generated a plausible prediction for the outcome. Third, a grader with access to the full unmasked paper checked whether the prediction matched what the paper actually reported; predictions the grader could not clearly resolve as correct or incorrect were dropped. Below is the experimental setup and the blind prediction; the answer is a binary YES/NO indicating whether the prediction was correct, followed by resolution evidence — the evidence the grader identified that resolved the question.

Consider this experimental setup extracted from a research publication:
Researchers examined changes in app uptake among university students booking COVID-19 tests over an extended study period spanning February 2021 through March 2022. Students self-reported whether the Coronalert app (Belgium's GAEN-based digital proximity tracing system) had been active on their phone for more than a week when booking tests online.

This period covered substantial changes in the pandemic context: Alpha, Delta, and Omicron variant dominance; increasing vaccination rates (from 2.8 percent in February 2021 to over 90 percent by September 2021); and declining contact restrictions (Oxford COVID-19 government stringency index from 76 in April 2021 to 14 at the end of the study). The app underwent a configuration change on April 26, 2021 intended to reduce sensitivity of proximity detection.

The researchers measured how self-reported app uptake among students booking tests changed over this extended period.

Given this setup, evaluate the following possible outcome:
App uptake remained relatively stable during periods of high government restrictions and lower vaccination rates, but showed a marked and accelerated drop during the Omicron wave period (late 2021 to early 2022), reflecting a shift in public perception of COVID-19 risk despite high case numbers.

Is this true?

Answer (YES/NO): NO